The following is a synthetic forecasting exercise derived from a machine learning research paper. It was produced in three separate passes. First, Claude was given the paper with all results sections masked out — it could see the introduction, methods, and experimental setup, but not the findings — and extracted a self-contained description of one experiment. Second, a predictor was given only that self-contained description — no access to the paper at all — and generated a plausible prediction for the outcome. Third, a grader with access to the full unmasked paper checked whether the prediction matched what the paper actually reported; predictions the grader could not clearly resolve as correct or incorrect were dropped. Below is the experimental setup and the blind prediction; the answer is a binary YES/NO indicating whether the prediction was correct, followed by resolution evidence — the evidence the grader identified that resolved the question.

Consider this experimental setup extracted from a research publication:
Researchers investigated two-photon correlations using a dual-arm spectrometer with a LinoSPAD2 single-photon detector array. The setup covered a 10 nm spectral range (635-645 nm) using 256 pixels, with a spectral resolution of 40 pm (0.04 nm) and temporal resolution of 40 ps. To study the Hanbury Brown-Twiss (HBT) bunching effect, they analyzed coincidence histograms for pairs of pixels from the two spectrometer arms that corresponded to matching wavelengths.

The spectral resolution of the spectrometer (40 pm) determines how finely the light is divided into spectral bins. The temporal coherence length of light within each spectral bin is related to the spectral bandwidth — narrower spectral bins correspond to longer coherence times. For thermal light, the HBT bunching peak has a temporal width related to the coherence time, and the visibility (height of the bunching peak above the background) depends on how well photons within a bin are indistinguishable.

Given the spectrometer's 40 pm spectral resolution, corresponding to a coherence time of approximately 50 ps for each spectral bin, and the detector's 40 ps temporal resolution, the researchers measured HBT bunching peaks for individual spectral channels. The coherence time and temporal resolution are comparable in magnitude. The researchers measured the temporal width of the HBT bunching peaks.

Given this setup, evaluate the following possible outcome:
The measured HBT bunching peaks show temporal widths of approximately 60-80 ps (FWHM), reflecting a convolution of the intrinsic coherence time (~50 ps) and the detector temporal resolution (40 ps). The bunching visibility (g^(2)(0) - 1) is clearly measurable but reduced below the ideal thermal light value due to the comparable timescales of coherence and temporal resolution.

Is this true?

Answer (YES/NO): NO